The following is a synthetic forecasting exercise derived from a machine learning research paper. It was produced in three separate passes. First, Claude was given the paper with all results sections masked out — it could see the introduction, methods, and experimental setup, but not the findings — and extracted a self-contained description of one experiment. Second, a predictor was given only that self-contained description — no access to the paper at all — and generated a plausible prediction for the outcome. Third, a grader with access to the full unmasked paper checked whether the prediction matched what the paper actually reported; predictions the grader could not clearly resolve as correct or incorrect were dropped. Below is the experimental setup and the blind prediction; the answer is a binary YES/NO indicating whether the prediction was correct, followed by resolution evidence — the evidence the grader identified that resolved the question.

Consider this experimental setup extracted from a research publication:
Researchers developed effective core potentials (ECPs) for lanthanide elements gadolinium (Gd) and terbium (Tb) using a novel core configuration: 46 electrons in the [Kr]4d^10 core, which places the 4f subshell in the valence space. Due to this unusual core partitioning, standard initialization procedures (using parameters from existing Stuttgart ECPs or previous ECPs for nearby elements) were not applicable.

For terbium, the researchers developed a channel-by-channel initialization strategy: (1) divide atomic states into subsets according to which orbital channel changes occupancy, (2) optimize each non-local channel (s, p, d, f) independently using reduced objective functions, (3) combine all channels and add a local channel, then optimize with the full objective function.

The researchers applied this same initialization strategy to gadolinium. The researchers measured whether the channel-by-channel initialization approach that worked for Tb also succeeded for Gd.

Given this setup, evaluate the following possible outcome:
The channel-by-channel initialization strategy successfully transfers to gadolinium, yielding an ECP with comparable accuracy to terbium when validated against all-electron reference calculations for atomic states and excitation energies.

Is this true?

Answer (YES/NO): NO